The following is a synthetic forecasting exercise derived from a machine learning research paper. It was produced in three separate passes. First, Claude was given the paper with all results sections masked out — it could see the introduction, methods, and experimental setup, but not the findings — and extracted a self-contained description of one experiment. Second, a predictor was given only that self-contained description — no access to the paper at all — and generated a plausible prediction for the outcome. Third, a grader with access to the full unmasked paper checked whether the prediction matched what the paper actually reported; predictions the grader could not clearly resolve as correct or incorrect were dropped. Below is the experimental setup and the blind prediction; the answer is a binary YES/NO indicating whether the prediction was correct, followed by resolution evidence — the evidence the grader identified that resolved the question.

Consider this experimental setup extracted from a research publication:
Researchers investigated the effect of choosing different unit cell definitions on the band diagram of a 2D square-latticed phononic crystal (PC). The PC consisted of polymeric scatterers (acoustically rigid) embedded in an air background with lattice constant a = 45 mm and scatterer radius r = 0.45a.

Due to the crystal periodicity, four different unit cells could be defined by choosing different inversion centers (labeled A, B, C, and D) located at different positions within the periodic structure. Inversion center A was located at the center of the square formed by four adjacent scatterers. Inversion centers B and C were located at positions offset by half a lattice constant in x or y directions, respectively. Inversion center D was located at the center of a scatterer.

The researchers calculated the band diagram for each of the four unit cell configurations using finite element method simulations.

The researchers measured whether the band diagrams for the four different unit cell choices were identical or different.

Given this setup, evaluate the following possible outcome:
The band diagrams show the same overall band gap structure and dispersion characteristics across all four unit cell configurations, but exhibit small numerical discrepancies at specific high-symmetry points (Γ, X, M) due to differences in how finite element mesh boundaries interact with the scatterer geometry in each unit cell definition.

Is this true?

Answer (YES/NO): NO